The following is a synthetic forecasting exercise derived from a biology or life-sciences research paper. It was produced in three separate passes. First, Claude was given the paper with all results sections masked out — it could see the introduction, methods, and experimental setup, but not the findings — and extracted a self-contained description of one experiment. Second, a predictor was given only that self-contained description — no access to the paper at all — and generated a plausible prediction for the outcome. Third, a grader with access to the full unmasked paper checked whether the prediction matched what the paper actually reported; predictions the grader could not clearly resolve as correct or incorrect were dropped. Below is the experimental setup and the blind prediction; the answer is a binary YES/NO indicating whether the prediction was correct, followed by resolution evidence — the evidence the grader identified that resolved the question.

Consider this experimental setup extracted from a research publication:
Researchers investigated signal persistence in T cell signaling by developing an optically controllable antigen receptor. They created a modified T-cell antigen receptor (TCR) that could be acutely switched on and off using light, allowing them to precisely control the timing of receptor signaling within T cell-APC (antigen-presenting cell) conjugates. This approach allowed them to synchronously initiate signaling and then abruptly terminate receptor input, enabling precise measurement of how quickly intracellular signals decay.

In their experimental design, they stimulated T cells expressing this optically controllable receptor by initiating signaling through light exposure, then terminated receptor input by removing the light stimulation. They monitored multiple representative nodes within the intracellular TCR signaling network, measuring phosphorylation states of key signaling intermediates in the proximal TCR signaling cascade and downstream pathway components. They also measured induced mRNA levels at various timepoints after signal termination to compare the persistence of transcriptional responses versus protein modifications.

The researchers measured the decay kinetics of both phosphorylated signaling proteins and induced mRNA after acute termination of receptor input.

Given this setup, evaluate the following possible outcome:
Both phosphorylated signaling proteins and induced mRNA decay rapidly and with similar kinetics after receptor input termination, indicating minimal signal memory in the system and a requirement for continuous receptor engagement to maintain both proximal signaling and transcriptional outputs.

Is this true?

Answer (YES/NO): NO